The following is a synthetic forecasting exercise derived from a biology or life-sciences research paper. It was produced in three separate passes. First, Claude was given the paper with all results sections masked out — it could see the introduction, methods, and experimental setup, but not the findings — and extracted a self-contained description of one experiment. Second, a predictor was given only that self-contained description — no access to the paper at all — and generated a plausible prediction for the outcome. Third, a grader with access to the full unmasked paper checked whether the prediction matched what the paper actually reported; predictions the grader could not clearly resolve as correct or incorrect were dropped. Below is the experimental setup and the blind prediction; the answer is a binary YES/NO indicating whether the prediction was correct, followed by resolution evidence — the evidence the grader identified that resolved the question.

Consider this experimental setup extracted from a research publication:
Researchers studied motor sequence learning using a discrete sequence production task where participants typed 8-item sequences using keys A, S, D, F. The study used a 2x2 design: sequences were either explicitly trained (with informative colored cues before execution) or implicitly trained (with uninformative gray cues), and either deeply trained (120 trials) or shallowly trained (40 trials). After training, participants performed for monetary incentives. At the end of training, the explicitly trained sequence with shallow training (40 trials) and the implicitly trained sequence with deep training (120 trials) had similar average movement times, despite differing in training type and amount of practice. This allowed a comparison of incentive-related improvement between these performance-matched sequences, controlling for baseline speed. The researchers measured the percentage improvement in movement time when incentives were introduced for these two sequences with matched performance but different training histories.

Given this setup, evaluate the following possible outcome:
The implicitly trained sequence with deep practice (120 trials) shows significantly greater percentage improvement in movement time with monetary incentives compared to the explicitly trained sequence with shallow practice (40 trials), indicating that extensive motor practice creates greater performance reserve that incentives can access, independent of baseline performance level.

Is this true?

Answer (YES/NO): NO